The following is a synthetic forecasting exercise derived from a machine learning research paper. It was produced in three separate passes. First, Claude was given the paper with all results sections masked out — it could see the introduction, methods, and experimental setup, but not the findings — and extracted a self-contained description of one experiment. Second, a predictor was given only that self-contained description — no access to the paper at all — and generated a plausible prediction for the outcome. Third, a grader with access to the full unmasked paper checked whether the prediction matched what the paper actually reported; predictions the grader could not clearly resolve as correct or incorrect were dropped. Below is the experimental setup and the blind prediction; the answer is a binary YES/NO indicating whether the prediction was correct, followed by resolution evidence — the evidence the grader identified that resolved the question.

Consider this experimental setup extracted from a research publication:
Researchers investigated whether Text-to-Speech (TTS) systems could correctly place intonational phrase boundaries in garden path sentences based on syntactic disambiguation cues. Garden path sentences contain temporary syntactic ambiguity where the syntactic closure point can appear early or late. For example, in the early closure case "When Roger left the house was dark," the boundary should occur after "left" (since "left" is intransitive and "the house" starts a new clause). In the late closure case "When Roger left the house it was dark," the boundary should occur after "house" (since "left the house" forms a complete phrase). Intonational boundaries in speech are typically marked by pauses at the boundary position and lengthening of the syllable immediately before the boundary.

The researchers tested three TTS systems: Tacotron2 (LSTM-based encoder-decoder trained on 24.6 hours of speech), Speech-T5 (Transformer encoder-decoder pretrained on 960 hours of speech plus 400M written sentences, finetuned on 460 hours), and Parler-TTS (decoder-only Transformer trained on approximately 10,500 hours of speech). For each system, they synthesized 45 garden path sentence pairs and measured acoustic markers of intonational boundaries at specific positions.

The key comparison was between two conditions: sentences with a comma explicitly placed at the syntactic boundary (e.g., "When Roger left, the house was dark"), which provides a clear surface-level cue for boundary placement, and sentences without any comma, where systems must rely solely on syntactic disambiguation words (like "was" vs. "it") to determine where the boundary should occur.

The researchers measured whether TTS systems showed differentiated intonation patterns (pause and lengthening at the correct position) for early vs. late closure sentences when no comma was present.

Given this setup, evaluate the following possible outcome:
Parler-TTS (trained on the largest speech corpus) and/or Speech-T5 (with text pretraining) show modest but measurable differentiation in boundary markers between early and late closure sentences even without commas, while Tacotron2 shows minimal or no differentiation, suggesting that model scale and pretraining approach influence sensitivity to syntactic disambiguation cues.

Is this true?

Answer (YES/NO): NO